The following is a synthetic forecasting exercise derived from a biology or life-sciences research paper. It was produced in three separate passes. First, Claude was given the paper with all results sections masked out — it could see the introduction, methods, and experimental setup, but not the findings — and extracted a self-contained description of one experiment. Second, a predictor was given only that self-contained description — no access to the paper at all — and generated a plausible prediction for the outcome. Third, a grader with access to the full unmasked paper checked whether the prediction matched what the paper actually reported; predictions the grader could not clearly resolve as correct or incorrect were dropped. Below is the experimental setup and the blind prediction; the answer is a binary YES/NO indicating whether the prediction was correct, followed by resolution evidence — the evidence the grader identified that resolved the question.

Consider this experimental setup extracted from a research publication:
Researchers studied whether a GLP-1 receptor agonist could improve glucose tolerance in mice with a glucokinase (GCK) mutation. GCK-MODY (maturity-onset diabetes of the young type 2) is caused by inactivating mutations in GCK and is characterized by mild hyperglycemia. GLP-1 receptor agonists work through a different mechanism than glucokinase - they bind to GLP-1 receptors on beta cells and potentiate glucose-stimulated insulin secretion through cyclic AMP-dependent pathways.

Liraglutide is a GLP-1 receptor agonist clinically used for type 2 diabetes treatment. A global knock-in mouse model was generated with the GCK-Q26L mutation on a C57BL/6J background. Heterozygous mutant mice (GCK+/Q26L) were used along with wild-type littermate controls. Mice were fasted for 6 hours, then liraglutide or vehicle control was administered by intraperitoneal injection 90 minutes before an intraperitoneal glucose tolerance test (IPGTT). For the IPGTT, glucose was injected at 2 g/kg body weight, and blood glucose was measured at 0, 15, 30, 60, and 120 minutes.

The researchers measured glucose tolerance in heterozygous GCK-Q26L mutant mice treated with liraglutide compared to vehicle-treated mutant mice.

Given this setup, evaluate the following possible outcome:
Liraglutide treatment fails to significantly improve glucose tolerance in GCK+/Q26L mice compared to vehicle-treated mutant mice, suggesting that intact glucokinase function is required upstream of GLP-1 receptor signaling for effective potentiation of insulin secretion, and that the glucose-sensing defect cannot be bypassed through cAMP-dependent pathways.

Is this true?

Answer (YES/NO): NO